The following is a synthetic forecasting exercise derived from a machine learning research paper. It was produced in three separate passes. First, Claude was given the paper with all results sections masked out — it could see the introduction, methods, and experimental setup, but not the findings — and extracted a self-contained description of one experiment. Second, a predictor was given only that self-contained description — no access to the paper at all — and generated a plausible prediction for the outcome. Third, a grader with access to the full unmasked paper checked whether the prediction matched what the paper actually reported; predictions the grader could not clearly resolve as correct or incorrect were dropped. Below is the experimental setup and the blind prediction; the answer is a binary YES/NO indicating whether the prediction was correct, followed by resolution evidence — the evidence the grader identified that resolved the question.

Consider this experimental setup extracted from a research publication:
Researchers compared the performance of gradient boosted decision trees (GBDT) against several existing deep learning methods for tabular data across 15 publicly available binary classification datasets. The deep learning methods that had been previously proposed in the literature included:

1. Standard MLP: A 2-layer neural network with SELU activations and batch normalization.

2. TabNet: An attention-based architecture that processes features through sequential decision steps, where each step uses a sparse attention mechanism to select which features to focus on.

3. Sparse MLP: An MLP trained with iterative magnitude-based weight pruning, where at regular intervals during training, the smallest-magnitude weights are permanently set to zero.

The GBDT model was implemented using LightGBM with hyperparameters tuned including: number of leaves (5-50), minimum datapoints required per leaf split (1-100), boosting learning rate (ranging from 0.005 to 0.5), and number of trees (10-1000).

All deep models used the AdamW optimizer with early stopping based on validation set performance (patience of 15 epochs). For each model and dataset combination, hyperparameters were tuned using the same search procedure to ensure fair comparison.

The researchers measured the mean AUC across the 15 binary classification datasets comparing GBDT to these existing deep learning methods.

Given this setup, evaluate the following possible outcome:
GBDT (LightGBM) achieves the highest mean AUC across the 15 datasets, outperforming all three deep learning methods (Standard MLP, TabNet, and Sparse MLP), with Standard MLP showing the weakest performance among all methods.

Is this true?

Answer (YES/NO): NO